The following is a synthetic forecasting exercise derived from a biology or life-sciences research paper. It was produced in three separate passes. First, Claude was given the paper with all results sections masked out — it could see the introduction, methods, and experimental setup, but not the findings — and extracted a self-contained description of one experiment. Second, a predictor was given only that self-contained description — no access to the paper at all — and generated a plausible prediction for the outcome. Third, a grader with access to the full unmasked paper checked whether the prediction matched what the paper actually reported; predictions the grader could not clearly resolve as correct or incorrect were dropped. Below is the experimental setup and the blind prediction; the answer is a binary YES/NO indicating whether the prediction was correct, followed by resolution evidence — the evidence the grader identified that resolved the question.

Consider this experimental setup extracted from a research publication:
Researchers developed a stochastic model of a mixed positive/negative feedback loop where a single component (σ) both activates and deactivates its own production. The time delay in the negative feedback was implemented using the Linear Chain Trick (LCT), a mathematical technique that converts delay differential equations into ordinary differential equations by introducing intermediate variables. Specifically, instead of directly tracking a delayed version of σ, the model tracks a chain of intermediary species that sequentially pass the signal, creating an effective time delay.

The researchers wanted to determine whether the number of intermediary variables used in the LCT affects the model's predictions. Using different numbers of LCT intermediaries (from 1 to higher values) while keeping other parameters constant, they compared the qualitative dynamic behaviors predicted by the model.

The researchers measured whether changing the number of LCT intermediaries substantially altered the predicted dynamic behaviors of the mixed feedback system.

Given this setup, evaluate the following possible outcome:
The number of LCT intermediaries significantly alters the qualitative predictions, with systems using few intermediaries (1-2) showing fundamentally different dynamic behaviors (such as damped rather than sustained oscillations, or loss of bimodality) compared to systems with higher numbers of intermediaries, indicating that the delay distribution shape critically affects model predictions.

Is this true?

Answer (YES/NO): NO